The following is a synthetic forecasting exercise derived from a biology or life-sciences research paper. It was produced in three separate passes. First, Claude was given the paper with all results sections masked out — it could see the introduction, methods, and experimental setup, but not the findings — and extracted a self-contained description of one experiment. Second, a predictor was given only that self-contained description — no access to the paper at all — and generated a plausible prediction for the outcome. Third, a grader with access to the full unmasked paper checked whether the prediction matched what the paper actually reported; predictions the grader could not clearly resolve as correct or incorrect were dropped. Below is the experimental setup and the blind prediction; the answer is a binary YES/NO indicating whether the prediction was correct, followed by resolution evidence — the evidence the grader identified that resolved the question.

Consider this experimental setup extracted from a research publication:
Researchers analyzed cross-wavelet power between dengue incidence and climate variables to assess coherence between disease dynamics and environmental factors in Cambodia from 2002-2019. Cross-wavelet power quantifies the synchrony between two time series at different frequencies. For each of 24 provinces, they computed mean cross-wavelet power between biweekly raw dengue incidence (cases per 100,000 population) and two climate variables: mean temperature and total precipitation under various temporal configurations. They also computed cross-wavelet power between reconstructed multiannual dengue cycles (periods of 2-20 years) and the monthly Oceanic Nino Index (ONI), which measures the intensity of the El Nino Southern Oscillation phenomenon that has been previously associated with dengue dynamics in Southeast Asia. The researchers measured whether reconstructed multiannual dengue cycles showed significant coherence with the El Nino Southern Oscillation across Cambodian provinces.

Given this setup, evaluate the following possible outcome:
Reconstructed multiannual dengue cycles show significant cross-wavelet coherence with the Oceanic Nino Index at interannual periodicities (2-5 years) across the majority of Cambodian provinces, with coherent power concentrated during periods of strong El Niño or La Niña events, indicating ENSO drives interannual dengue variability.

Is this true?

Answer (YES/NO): NO